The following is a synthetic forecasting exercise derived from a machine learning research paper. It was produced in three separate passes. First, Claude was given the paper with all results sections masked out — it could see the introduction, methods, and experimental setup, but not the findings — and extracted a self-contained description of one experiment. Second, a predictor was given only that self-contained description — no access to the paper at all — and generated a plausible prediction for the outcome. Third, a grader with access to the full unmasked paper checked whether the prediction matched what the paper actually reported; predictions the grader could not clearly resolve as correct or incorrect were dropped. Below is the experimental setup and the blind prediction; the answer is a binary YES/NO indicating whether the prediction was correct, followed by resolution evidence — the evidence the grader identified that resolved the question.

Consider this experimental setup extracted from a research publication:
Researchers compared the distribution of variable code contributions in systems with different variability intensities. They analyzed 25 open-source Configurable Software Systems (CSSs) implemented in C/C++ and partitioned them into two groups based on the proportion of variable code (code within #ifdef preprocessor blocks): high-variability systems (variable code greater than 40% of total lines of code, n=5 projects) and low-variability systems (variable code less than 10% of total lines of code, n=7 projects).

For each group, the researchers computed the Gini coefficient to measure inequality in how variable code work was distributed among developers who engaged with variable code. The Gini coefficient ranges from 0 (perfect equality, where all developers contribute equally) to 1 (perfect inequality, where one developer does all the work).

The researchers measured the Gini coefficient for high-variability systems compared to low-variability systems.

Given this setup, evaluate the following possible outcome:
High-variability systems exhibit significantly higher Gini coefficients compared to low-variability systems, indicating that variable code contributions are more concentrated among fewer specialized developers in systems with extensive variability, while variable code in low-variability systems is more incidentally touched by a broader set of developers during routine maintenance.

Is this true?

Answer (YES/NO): NO